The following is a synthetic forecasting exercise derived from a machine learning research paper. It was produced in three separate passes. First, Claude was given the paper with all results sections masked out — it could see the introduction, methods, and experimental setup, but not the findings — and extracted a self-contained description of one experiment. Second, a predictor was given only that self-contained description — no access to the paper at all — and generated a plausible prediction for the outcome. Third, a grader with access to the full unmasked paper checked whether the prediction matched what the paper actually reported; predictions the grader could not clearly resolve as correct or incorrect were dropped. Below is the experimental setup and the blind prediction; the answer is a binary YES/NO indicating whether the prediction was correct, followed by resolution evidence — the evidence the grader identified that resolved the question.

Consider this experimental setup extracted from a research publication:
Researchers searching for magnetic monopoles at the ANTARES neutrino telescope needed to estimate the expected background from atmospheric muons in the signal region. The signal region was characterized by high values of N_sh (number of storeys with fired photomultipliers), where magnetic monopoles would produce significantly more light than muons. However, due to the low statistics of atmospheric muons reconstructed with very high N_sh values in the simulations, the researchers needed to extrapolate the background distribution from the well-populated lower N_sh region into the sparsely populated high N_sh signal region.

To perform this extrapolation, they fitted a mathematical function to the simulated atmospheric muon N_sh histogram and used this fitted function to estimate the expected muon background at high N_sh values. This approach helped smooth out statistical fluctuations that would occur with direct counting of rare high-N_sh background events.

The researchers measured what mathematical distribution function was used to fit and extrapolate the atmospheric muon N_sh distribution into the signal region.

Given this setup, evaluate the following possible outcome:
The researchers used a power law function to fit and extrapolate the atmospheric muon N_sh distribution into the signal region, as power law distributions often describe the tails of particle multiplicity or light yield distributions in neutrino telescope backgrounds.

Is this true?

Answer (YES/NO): NO